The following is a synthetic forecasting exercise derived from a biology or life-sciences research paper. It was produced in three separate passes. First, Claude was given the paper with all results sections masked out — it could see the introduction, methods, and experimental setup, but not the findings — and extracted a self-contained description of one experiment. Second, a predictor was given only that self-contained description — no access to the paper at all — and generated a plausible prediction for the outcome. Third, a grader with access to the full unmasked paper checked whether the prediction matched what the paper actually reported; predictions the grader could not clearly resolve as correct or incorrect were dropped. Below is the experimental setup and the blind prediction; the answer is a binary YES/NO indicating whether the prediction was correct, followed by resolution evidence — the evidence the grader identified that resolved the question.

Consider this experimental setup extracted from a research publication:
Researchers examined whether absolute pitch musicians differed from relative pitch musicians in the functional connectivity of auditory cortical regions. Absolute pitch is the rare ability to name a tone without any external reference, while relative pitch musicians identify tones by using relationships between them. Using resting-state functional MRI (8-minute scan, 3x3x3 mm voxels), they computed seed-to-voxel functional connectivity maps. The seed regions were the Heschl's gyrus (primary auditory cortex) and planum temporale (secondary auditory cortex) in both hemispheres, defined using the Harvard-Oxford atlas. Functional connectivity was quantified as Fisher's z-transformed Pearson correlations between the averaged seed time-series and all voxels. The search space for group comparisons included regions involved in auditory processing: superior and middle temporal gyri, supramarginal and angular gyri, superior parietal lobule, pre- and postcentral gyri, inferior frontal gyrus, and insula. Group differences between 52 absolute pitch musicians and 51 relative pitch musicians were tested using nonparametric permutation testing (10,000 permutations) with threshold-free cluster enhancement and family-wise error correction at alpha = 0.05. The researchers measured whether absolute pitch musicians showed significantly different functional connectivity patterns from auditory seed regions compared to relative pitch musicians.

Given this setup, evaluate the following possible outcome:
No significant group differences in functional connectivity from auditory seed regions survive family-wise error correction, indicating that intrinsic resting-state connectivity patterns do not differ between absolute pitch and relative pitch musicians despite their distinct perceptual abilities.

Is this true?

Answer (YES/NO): YES